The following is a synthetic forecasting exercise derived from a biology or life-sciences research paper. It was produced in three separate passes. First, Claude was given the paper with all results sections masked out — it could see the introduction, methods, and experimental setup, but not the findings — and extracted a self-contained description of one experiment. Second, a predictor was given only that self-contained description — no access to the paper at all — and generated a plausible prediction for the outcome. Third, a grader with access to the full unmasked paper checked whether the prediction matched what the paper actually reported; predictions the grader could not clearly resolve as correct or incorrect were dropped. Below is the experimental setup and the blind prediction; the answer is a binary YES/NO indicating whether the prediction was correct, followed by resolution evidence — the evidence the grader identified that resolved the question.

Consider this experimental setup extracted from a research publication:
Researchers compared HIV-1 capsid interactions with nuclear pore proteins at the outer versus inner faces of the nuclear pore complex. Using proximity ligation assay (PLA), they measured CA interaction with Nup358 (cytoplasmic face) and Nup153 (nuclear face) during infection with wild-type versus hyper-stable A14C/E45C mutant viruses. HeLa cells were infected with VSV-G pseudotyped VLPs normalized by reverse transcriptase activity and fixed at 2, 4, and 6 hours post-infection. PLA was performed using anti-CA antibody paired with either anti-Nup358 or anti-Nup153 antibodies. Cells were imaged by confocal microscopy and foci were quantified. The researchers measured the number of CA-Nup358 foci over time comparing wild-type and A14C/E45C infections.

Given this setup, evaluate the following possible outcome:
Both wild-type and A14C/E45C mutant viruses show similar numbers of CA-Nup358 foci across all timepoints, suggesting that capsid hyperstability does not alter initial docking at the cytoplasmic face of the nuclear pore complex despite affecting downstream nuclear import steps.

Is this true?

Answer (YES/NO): YES